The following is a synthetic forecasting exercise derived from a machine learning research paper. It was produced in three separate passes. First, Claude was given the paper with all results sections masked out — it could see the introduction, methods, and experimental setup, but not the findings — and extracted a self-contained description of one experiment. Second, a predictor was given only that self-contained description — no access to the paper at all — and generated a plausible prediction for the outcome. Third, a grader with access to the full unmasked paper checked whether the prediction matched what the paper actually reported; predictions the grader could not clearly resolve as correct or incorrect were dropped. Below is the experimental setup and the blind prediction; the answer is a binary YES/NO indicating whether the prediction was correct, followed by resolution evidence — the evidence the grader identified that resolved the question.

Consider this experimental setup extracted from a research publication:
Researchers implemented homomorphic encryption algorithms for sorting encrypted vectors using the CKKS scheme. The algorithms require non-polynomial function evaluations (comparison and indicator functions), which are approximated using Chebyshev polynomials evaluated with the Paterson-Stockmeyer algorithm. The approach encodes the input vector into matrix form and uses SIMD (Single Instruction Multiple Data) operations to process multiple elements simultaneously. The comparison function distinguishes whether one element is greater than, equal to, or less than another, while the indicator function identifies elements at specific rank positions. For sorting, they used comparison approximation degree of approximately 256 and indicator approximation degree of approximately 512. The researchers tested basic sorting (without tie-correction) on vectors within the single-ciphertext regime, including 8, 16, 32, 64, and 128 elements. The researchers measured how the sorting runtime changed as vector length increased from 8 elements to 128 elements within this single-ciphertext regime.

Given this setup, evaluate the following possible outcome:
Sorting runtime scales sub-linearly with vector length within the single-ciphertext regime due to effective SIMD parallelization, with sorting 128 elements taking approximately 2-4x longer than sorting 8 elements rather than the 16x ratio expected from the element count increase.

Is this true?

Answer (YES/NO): NO